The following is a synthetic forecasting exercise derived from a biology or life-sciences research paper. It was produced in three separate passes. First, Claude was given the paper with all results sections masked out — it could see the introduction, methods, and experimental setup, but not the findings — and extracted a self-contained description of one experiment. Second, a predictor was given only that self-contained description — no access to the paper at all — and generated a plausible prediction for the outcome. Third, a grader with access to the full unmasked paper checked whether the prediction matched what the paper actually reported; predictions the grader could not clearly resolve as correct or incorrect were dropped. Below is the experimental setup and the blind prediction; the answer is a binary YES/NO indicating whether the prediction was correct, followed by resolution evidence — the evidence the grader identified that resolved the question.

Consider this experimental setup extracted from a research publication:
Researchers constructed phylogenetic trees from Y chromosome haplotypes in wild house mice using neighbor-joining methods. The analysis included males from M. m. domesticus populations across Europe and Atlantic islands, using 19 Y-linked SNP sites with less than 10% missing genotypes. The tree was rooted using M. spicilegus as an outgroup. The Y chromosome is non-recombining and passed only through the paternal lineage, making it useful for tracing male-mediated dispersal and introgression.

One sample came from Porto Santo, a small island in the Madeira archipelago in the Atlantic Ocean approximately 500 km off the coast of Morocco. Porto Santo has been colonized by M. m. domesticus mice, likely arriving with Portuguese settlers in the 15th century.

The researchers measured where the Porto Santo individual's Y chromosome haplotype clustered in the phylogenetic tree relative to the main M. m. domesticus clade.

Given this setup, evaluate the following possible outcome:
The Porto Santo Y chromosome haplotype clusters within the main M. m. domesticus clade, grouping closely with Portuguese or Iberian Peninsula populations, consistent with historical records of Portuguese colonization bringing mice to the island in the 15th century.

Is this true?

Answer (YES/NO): NO